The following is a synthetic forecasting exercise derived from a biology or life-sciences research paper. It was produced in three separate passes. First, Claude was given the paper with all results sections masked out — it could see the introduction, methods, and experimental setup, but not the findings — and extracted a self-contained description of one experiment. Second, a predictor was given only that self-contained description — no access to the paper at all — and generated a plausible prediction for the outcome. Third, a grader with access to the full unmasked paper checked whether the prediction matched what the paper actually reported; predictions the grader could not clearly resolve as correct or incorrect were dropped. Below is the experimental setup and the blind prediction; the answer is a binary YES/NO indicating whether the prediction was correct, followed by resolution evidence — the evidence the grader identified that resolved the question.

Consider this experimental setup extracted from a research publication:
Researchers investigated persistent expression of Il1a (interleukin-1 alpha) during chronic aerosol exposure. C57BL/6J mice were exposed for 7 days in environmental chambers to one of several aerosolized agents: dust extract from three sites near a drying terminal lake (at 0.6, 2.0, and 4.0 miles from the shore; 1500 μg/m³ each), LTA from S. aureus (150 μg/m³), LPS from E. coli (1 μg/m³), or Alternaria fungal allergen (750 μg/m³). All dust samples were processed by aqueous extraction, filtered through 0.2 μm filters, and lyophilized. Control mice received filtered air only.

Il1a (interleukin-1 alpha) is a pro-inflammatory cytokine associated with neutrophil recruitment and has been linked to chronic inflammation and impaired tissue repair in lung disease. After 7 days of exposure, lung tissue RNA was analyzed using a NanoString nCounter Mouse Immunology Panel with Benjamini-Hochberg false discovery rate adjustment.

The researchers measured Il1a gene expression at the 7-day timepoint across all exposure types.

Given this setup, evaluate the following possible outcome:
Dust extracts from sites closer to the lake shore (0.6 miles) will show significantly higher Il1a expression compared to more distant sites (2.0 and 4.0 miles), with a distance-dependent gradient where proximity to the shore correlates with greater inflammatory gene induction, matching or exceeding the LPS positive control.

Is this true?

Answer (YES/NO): NO